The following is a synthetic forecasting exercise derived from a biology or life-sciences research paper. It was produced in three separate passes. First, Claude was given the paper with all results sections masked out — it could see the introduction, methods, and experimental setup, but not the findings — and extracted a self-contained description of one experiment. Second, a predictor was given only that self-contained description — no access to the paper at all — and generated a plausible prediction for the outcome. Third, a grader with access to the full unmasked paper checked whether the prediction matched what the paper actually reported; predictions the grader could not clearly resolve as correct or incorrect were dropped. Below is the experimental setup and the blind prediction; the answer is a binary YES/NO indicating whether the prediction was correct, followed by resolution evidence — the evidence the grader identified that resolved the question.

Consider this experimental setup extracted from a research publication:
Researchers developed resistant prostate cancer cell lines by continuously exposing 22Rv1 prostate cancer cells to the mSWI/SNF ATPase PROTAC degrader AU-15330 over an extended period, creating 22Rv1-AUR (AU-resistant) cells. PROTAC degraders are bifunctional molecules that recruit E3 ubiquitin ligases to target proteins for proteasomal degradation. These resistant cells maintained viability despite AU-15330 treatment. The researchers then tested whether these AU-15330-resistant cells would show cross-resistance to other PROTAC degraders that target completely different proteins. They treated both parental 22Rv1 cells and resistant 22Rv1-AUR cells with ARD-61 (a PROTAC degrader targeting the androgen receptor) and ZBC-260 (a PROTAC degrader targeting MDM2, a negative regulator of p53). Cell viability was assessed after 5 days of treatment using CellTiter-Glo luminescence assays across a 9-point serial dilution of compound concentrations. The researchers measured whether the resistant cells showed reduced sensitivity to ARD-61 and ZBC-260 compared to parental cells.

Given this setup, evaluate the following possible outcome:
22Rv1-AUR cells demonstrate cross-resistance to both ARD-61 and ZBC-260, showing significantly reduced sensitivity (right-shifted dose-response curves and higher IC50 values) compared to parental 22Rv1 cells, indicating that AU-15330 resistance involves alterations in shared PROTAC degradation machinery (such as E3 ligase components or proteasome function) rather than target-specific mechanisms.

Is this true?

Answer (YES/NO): NO